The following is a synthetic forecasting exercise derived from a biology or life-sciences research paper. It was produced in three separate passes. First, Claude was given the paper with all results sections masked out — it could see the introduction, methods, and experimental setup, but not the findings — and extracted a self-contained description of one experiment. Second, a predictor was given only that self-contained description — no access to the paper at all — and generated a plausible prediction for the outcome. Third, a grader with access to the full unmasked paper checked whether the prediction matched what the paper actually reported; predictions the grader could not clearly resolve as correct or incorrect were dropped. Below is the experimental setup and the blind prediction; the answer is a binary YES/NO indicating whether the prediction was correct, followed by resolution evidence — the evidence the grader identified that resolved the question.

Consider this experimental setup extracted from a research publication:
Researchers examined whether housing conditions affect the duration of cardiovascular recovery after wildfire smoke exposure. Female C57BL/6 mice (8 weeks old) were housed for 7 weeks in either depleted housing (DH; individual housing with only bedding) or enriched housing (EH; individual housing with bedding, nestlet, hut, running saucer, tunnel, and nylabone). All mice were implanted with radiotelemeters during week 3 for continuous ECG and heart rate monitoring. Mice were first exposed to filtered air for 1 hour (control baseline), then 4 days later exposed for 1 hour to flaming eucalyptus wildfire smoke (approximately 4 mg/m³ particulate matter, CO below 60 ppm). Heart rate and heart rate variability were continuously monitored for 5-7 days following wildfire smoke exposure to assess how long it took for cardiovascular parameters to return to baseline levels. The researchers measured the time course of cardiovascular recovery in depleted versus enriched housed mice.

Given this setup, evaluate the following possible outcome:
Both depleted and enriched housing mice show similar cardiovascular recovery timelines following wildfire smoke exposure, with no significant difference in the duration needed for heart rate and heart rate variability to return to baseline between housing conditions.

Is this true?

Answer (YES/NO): NO